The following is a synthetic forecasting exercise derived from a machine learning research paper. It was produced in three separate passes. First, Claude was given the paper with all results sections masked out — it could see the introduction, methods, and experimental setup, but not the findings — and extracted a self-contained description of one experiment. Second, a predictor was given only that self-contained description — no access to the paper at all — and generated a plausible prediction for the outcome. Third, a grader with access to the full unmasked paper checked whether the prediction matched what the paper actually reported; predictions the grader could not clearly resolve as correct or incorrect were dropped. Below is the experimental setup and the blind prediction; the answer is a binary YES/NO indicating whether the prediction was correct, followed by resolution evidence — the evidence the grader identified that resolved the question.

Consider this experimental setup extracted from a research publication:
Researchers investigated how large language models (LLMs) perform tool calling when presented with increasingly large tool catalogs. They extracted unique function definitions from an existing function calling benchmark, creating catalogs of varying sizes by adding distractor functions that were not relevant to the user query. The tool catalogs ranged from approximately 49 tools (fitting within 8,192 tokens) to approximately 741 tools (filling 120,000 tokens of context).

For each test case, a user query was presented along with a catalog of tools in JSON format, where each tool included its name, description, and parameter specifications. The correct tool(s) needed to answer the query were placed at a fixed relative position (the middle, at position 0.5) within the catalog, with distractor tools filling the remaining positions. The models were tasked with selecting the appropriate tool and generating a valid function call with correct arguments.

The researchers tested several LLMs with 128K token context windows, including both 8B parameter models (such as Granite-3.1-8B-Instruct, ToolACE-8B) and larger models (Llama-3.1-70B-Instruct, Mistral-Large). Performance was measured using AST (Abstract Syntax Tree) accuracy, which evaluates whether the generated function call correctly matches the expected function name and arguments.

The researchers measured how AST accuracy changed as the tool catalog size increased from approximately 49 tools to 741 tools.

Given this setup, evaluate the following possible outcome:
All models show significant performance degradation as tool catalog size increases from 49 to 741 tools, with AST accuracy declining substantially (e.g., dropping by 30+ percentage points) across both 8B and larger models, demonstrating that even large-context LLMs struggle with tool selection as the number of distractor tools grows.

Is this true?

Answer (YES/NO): NO